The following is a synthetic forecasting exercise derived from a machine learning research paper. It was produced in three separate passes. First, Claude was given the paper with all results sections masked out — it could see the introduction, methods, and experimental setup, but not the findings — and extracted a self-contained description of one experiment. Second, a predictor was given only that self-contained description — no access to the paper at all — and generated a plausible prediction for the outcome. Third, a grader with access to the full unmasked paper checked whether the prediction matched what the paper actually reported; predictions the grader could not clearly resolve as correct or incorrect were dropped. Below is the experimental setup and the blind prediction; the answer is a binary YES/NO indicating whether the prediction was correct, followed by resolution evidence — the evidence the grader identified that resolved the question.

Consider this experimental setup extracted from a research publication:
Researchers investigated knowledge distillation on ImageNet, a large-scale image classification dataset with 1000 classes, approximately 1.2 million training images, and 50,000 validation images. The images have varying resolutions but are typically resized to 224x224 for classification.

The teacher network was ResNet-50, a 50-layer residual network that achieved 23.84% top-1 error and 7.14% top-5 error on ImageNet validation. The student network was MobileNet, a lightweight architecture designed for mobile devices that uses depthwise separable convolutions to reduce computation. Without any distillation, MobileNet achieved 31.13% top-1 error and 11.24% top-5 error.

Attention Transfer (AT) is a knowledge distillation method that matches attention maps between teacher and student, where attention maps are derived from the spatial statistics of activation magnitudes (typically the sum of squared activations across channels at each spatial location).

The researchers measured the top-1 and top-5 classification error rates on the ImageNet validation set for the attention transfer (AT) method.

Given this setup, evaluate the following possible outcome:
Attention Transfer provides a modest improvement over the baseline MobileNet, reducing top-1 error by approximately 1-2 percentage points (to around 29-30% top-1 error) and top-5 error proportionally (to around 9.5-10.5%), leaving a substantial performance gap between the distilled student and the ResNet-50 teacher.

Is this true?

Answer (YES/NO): NO